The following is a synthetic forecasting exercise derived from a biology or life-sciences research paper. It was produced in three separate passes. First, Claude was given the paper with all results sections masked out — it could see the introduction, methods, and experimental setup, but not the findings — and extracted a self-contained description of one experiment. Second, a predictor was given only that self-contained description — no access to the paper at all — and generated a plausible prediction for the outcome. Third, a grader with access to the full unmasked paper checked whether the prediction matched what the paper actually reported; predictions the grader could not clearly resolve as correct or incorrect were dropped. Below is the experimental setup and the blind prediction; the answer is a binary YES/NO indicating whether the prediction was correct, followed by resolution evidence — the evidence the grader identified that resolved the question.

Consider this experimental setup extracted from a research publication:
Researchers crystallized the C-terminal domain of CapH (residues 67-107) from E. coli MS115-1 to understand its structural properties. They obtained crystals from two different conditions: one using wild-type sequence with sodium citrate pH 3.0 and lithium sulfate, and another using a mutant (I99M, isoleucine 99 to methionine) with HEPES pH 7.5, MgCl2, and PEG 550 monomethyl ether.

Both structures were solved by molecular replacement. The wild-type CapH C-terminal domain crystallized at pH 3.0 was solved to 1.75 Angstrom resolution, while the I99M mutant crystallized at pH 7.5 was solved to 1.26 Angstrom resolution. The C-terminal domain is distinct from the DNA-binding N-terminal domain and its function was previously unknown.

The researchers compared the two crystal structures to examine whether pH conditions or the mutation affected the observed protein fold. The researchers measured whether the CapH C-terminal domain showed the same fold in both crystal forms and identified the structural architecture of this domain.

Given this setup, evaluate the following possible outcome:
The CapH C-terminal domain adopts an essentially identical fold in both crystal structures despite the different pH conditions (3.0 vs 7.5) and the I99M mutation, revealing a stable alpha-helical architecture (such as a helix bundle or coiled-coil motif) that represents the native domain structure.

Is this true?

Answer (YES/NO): YES